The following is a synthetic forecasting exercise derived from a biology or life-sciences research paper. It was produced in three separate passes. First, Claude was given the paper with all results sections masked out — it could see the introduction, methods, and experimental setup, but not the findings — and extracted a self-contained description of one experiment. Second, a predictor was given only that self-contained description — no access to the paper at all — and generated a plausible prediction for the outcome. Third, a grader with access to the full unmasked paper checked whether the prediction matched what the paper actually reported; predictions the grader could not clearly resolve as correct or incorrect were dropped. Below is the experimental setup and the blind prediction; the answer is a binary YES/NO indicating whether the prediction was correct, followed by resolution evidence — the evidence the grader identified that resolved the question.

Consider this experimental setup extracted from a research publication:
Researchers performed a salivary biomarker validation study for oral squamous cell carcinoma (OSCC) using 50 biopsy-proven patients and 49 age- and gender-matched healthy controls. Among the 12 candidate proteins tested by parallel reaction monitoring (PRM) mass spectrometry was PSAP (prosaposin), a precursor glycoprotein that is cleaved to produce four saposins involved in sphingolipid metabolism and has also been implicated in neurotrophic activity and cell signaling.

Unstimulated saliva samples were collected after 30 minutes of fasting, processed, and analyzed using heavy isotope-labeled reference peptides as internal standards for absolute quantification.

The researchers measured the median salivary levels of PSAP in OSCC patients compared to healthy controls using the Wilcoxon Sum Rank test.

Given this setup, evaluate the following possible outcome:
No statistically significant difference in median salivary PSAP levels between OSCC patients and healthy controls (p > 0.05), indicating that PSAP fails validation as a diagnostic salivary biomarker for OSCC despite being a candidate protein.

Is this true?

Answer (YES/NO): YES